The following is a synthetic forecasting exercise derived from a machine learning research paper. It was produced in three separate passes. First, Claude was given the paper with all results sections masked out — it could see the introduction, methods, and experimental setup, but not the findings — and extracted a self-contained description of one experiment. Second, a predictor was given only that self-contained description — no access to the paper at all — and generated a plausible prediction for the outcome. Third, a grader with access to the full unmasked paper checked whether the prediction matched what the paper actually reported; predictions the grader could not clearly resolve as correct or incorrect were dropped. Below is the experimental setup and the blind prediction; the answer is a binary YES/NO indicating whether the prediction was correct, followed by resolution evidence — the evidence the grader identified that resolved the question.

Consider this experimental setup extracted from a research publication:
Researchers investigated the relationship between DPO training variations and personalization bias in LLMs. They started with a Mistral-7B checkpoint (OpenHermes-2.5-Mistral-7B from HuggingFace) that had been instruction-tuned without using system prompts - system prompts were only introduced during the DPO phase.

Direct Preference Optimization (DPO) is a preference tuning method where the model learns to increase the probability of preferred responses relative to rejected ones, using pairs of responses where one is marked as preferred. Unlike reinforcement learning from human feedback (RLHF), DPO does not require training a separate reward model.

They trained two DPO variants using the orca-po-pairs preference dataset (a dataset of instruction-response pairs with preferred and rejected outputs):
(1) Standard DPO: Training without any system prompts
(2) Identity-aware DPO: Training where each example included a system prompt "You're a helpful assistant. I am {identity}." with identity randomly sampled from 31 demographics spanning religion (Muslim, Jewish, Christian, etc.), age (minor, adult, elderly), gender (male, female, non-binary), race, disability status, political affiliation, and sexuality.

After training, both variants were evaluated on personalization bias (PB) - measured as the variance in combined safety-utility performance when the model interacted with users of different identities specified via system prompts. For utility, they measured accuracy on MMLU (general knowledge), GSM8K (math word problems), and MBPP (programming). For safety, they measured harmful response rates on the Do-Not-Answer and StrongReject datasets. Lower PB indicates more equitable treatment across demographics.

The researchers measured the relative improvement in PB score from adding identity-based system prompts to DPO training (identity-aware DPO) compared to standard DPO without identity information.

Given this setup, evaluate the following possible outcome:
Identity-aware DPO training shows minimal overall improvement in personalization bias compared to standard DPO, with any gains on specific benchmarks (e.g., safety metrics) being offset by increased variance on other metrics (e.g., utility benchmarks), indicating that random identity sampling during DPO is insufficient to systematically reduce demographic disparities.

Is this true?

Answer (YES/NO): NO